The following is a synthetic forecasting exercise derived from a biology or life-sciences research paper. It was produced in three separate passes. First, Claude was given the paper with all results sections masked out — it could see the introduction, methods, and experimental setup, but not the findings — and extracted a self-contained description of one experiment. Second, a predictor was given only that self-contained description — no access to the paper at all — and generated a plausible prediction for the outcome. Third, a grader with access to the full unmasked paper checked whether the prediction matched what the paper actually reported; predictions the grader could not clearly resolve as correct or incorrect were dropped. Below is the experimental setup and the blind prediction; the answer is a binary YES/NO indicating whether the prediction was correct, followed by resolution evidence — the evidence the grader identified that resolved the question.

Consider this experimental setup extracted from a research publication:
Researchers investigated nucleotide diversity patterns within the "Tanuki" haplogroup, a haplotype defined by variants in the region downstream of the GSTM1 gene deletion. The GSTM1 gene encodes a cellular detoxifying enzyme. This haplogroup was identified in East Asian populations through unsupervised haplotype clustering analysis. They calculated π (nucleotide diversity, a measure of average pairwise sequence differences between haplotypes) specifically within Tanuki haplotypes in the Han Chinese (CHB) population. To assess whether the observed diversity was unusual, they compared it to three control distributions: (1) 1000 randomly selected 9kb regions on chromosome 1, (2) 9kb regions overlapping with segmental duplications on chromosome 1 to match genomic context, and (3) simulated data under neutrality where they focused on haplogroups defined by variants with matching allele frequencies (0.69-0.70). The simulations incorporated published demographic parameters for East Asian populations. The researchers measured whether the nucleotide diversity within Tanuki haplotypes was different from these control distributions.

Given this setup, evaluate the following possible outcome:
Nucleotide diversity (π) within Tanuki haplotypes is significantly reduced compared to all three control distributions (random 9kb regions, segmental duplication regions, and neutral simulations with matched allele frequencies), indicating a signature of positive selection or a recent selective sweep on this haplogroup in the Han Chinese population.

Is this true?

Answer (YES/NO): YES